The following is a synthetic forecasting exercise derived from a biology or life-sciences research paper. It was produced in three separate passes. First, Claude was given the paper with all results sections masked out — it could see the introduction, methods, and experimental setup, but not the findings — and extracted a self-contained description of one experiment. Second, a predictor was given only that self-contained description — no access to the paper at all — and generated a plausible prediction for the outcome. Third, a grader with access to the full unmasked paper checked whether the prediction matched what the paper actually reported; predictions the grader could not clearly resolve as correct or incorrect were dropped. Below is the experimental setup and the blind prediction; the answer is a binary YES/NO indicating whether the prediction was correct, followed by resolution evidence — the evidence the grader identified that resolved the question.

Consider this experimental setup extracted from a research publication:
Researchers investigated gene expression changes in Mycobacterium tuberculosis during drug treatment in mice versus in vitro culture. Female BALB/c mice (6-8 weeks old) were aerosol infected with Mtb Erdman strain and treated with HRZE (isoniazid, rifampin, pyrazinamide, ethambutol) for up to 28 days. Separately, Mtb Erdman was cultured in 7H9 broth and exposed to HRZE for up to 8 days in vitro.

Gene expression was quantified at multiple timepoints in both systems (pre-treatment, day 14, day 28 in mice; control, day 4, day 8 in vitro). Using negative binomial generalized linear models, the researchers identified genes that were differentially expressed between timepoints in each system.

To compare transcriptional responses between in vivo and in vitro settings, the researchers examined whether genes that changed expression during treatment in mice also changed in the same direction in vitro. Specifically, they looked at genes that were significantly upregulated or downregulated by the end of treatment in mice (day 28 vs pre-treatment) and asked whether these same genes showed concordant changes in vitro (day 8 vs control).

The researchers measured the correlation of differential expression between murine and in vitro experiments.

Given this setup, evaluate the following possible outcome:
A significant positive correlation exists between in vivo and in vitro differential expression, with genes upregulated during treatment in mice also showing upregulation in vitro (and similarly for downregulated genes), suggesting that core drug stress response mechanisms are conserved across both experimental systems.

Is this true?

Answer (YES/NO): YES